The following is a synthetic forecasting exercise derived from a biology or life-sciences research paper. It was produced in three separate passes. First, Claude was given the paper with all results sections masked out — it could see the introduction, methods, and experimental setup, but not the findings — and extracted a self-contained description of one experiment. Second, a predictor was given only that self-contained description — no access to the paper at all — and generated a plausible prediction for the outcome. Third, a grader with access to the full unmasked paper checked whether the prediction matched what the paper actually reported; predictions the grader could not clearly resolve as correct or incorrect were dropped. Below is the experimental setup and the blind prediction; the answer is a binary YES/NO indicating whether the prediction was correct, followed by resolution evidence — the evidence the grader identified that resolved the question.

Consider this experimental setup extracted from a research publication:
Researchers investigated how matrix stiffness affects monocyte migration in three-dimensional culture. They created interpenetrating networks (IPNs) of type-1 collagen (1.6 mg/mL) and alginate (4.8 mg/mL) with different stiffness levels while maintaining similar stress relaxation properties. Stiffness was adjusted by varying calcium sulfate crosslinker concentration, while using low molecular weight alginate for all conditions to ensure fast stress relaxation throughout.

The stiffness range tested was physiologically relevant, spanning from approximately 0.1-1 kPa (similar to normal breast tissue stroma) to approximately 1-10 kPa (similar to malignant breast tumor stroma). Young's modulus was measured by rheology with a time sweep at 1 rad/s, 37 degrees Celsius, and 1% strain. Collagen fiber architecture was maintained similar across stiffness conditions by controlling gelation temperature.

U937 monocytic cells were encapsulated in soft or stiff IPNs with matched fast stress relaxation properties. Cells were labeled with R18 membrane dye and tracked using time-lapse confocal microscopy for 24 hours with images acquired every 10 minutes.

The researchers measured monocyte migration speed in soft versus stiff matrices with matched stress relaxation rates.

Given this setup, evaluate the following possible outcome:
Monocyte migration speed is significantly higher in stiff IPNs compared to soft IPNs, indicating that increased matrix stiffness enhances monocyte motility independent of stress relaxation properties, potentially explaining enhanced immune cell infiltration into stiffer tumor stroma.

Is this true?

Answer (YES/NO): YES